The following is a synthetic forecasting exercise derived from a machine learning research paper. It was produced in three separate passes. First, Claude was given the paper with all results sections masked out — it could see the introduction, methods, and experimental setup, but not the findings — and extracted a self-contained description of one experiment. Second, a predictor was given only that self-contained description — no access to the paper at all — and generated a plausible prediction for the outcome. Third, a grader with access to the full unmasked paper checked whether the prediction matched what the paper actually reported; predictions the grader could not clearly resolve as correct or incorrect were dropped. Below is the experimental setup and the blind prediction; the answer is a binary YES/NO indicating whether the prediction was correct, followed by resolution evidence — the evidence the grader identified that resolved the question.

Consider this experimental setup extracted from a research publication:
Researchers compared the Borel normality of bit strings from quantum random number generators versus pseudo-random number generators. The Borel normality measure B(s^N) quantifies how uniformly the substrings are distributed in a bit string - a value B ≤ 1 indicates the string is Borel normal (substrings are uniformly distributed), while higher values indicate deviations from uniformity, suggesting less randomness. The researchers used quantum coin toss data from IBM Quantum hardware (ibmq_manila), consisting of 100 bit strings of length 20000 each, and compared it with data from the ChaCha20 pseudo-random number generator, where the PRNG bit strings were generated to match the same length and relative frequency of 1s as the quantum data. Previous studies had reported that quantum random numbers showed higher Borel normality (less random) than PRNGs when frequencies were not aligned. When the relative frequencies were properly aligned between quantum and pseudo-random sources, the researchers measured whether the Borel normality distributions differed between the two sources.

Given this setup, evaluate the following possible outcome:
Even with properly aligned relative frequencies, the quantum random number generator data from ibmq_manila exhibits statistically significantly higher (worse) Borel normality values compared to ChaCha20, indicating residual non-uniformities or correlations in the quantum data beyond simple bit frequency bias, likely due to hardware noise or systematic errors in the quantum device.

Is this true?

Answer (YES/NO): NO